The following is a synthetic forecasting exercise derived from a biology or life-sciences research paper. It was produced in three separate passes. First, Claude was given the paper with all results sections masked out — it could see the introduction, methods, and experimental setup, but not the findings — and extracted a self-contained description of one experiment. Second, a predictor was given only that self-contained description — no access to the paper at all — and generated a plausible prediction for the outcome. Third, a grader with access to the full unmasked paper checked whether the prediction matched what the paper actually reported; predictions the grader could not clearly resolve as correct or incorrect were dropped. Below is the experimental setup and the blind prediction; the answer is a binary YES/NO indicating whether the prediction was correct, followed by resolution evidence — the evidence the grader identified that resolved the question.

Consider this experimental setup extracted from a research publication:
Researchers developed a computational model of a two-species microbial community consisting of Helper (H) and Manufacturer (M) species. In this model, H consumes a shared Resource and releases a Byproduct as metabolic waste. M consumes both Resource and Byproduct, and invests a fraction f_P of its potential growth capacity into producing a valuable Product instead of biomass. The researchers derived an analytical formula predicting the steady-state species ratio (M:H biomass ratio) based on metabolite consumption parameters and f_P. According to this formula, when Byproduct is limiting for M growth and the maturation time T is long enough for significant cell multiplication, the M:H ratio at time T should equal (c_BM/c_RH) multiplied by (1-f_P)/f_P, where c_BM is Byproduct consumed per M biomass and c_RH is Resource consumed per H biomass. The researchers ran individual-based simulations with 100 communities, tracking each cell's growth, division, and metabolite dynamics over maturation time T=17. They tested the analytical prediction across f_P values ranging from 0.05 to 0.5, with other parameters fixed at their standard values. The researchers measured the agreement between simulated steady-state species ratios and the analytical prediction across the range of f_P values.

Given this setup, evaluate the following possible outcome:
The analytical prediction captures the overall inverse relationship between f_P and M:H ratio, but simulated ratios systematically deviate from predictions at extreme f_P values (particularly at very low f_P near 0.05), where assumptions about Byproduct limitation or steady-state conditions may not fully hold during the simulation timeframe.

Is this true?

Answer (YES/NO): NO